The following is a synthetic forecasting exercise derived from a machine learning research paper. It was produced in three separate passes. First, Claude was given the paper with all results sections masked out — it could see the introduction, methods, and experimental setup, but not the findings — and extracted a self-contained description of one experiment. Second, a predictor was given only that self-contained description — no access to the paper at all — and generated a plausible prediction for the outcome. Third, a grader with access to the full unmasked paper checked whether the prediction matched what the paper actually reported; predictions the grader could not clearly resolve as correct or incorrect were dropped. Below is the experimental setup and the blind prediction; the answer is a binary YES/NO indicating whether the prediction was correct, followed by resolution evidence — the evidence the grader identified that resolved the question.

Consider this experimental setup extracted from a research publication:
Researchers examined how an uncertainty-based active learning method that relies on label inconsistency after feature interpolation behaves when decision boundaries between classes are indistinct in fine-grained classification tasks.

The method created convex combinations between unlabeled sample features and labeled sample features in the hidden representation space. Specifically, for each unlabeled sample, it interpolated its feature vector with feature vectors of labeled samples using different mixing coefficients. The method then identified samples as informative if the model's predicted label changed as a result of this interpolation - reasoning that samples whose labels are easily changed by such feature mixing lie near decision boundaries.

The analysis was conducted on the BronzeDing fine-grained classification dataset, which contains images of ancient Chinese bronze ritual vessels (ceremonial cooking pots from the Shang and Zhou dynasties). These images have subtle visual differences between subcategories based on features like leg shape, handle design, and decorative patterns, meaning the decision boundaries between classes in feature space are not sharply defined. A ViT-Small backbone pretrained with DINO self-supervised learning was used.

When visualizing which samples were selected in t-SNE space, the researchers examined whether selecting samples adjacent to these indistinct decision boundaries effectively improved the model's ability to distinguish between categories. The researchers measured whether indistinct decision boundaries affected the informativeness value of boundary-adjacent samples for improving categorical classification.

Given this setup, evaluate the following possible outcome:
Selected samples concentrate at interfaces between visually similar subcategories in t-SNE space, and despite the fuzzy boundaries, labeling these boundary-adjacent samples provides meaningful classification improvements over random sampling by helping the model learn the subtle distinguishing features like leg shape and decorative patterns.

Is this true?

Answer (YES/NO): NO